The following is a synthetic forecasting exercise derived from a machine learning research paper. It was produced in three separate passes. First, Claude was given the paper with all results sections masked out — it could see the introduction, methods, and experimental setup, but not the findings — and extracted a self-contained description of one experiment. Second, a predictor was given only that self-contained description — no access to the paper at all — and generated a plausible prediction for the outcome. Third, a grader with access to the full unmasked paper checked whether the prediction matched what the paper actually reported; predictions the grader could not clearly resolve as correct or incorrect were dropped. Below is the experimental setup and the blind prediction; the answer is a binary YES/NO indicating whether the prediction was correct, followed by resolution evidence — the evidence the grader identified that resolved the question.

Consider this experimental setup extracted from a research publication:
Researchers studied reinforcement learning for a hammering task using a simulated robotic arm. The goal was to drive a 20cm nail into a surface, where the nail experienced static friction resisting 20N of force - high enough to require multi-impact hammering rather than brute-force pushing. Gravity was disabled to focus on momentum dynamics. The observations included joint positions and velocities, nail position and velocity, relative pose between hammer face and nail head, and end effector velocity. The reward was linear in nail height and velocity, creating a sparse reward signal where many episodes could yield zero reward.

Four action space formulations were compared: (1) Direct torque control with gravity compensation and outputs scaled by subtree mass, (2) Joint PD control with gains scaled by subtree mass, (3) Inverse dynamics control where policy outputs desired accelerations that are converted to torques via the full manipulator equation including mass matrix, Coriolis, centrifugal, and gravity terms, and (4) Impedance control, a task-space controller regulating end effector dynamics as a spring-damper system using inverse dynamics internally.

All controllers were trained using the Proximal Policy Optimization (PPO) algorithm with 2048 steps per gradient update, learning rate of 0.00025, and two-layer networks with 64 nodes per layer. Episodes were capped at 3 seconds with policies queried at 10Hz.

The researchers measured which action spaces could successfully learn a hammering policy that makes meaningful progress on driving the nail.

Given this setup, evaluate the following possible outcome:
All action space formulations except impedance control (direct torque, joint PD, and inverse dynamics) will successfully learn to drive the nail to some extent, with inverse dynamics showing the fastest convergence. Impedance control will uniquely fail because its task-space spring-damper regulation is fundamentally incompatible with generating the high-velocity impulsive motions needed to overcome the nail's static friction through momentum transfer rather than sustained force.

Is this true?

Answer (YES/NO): NO